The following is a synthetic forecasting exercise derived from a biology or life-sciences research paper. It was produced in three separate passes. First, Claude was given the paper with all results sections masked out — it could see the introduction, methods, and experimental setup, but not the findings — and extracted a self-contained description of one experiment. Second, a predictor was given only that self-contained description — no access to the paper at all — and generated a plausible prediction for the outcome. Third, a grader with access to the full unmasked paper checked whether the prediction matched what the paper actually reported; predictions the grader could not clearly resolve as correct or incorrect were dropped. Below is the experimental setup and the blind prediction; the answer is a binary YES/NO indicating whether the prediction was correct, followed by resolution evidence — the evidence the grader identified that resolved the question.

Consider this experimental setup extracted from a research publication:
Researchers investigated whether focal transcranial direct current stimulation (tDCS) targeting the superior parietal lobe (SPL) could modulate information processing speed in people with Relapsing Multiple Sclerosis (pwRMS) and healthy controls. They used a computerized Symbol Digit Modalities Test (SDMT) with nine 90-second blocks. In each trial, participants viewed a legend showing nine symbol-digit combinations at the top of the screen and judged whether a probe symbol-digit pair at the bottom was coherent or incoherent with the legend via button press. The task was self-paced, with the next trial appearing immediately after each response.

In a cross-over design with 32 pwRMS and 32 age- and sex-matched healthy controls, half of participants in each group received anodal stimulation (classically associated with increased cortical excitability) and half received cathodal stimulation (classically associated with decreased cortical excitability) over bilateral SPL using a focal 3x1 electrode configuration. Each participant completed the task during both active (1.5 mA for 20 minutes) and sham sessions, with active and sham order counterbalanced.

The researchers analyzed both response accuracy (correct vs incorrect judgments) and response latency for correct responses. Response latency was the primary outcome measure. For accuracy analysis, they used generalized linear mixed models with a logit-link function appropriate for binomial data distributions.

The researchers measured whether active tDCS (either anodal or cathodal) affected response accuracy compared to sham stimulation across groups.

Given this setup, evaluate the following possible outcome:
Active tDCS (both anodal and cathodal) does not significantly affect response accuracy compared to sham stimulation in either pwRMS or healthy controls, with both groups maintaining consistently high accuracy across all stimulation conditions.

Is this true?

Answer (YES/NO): YES